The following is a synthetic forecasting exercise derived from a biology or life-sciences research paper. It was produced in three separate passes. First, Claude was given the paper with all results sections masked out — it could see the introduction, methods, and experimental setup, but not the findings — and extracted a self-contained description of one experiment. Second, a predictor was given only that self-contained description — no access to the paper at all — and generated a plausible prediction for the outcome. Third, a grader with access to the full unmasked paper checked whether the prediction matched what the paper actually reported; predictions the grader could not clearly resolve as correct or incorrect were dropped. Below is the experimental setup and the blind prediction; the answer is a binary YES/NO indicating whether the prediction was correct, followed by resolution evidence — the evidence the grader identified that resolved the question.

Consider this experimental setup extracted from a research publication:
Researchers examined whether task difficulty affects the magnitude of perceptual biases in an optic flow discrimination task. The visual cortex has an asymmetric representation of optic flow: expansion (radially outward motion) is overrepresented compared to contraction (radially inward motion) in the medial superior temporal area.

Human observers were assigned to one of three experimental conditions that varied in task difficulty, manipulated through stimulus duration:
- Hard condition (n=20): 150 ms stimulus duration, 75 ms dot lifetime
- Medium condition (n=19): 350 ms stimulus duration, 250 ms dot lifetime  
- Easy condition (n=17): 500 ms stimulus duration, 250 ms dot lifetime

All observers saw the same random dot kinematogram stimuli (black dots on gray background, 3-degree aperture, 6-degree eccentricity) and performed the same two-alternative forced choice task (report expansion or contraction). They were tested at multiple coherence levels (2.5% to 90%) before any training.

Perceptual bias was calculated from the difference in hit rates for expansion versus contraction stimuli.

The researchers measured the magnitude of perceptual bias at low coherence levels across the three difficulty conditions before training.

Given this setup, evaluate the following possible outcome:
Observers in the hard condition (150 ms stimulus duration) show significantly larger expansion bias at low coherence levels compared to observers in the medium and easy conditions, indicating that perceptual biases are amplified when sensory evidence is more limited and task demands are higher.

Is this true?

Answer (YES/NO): NO